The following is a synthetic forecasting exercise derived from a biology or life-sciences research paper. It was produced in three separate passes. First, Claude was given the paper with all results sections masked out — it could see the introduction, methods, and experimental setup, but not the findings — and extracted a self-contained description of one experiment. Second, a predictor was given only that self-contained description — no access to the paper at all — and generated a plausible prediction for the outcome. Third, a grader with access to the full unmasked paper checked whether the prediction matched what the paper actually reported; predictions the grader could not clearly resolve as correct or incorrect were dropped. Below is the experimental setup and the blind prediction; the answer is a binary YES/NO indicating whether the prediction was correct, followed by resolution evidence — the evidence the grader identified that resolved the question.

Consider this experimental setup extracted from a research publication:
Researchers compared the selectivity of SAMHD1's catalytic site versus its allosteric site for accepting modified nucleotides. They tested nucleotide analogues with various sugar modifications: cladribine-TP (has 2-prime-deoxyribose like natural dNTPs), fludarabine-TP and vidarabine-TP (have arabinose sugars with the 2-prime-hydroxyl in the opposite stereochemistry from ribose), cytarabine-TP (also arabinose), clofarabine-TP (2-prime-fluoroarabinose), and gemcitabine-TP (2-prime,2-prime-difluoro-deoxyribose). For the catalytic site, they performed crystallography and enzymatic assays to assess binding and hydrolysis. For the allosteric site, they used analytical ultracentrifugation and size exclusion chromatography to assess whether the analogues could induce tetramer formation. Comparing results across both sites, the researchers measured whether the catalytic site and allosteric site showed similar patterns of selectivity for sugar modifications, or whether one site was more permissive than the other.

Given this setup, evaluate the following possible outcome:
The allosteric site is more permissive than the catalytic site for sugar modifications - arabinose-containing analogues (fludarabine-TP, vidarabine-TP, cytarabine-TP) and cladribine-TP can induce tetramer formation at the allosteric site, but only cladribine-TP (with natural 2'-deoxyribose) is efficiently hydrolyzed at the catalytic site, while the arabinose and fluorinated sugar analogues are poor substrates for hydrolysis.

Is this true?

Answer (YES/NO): NO